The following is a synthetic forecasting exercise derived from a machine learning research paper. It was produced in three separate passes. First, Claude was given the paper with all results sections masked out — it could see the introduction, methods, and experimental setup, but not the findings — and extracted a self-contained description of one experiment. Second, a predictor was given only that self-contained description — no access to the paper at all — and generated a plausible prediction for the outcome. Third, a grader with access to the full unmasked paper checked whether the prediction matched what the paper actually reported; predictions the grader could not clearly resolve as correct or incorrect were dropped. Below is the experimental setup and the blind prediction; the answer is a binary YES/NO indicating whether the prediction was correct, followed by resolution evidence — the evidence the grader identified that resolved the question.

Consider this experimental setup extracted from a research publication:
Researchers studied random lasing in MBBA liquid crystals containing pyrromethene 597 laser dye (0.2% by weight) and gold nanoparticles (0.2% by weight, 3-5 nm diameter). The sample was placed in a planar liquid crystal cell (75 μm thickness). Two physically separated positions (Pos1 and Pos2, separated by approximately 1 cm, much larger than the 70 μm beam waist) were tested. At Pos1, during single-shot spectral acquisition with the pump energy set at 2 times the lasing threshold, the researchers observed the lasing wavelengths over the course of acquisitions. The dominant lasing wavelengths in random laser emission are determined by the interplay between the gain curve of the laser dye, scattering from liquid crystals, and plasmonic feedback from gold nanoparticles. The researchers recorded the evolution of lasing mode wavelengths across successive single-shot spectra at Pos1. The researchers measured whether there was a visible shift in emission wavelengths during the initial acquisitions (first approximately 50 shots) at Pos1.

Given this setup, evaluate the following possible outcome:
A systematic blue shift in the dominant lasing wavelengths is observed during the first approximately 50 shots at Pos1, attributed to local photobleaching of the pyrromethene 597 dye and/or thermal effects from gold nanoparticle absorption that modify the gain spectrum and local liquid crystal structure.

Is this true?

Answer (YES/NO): NO